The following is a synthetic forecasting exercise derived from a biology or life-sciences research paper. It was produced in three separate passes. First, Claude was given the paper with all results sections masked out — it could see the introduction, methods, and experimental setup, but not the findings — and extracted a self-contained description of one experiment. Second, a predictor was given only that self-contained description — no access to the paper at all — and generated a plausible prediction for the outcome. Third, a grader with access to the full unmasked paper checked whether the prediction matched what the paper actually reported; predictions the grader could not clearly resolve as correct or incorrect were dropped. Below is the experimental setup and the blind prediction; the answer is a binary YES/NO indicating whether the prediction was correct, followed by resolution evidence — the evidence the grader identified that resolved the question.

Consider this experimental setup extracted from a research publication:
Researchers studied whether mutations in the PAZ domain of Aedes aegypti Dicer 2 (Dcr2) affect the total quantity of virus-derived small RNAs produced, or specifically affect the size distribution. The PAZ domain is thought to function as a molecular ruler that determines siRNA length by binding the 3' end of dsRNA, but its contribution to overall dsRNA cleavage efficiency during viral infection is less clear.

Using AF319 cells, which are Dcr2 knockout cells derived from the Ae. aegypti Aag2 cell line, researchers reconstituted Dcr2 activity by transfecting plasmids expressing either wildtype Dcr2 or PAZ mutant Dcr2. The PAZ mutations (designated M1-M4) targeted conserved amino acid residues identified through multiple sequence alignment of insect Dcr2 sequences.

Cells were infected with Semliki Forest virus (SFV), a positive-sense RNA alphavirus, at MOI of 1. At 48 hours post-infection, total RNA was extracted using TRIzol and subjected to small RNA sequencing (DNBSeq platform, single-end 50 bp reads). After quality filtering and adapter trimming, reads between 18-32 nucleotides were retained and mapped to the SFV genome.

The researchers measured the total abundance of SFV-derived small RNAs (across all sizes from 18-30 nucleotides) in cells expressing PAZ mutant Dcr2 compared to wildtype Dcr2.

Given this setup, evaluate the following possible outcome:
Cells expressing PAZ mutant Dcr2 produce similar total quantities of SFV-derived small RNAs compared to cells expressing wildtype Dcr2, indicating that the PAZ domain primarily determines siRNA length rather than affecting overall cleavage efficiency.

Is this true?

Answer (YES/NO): YES